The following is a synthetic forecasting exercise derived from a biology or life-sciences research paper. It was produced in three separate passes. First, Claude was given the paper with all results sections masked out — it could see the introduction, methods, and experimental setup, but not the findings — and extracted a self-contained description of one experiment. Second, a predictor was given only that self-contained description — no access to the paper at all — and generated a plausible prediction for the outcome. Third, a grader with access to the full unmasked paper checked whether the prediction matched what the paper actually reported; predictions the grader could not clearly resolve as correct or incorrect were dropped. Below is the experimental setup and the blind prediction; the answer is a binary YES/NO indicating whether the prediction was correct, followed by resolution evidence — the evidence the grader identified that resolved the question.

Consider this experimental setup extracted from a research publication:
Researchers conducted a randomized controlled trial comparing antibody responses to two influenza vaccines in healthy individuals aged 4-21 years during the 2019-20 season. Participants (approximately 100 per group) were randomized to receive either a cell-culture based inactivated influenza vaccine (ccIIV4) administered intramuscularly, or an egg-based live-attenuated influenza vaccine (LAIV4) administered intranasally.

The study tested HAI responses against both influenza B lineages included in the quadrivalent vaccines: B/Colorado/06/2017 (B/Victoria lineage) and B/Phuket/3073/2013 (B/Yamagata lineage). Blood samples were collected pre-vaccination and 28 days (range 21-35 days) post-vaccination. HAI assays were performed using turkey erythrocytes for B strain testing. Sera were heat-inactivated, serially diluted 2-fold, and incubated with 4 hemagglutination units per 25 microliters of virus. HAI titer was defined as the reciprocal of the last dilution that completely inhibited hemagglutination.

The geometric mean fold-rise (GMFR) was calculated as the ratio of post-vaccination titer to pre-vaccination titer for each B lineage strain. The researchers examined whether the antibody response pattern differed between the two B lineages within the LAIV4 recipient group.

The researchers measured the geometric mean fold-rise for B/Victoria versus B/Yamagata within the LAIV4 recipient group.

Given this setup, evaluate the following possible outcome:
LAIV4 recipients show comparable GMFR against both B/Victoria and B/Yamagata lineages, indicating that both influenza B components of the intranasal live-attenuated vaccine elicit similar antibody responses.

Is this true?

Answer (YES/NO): NO